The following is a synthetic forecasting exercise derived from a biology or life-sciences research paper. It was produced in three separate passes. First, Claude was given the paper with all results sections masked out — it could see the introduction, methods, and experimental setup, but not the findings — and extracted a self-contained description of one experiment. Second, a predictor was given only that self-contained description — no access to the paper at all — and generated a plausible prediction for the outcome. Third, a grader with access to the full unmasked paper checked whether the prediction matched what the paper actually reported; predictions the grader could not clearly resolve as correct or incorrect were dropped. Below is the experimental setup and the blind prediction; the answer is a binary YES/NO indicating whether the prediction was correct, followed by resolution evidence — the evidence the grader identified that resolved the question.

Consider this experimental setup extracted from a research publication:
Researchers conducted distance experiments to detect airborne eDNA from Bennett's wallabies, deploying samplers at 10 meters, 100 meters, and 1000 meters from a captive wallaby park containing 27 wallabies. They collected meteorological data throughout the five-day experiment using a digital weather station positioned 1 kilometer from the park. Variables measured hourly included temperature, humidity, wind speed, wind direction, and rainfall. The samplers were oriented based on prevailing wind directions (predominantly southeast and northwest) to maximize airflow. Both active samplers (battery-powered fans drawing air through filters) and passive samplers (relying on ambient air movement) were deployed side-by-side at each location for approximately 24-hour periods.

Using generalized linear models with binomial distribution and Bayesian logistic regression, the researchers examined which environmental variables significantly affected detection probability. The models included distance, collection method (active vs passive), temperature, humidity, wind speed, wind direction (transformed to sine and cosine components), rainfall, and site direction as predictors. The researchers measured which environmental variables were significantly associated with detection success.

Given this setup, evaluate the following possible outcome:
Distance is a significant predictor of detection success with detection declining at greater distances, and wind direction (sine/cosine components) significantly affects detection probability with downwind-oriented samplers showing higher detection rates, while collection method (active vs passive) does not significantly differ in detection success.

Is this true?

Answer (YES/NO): NO